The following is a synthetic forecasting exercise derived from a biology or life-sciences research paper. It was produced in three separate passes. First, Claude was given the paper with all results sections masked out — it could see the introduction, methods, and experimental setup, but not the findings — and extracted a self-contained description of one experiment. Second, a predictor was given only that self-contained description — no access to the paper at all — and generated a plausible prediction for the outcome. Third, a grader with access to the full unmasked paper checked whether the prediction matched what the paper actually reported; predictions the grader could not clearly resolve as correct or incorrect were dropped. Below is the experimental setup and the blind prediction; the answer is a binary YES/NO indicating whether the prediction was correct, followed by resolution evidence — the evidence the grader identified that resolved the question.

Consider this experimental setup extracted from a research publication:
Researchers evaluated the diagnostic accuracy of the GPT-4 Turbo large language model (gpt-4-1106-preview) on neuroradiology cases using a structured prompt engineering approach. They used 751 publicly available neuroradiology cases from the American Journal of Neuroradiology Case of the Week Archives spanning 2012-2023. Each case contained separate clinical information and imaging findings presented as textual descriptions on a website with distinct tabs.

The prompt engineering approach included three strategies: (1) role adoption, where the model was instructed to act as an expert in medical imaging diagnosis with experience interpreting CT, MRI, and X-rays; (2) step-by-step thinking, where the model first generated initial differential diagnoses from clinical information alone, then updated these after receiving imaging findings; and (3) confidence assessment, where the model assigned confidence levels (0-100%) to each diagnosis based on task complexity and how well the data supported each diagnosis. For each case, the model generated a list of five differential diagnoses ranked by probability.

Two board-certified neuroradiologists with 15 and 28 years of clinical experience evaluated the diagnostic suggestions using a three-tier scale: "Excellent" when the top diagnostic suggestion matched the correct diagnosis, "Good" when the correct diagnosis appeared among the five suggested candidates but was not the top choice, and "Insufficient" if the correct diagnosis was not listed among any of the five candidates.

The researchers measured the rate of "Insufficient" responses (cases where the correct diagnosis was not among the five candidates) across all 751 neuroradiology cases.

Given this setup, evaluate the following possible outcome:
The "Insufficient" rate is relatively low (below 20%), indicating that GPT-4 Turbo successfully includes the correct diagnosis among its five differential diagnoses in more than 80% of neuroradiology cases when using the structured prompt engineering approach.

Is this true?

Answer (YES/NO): NO